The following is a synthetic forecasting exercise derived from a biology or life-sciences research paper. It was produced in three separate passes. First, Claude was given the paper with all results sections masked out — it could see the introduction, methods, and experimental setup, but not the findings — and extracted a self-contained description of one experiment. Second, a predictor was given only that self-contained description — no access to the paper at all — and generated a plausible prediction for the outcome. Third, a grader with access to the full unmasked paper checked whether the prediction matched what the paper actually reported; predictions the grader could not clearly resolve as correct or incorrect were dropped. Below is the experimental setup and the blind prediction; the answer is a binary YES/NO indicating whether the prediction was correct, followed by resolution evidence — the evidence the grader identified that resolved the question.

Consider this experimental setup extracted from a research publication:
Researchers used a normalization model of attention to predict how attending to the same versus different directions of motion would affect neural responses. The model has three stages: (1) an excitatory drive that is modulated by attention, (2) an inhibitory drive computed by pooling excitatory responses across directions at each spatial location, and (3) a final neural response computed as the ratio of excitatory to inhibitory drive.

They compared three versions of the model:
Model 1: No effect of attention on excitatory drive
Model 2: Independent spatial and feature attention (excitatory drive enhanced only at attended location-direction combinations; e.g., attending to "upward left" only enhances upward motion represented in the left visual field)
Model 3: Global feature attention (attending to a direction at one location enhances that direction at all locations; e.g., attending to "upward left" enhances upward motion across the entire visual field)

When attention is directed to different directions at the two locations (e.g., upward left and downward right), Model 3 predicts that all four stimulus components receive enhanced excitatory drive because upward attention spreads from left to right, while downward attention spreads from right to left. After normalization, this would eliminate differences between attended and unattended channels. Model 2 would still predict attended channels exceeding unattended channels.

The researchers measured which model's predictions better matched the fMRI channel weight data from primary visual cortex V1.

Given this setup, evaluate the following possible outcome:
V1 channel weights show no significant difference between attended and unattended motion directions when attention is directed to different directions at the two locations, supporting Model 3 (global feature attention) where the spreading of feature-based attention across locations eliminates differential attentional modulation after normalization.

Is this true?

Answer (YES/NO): NO